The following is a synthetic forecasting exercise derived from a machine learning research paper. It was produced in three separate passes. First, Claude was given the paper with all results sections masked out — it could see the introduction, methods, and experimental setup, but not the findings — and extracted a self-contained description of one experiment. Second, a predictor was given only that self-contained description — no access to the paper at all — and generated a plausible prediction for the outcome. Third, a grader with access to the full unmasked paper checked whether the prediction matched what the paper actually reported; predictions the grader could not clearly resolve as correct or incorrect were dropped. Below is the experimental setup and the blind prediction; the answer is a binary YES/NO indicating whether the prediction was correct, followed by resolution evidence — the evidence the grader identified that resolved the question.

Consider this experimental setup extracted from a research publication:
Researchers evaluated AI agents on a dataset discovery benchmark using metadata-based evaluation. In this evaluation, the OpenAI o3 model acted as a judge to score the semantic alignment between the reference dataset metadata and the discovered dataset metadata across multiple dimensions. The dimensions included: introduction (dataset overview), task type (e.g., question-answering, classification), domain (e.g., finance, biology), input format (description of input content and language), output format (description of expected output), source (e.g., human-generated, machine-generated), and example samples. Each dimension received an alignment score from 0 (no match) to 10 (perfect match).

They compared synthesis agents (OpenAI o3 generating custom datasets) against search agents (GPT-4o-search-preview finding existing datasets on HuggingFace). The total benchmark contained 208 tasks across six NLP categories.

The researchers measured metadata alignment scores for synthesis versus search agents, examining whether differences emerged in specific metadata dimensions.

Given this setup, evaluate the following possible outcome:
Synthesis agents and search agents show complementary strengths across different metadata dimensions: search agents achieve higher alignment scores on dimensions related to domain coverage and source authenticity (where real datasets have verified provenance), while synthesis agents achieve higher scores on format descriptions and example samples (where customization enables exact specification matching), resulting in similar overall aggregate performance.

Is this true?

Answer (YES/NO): NO